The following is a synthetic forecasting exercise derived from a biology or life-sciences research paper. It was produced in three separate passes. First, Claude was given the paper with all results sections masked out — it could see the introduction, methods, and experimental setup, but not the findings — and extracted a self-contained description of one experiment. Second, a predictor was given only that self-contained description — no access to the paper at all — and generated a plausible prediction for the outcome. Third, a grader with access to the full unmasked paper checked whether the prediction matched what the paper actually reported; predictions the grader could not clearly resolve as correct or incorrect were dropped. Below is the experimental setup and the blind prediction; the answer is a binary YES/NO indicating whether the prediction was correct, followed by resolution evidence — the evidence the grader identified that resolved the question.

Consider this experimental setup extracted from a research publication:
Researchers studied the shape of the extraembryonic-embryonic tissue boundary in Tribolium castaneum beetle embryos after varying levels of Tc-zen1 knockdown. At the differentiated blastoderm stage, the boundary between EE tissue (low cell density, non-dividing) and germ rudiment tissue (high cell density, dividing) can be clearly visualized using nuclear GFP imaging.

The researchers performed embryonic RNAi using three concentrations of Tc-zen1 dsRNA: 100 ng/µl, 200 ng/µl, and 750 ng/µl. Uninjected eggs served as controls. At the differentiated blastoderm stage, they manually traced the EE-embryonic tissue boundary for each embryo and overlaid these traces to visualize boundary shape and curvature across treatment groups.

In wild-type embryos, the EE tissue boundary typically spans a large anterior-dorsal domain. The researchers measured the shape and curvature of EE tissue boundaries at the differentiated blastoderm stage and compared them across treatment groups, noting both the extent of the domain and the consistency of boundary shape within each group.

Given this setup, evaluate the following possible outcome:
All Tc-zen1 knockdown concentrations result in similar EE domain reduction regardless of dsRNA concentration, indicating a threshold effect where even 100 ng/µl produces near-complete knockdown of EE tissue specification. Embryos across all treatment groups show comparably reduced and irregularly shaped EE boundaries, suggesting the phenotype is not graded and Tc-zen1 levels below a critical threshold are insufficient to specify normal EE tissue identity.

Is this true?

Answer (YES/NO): NO